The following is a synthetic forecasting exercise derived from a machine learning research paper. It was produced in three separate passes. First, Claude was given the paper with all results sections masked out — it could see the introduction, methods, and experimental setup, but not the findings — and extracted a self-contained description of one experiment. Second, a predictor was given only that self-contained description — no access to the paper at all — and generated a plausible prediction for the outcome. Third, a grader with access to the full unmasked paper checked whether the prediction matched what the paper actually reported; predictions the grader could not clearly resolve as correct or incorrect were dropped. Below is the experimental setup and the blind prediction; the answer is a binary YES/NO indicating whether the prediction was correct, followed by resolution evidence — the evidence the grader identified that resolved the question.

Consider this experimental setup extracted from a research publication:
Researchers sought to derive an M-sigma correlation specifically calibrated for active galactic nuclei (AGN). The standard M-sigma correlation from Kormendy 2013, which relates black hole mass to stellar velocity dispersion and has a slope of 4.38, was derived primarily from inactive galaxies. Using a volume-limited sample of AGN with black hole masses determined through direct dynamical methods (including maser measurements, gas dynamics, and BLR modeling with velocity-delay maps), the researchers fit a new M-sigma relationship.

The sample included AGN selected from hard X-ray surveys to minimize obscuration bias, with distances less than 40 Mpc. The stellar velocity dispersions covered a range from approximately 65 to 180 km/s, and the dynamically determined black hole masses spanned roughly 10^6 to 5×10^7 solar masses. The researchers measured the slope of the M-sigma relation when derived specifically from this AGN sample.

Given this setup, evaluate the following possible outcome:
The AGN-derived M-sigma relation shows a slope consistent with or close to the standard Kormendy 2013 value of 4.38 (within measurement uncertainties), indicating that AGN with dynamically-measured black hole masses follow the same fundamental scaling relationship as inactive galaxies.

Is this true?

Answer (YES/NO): NO